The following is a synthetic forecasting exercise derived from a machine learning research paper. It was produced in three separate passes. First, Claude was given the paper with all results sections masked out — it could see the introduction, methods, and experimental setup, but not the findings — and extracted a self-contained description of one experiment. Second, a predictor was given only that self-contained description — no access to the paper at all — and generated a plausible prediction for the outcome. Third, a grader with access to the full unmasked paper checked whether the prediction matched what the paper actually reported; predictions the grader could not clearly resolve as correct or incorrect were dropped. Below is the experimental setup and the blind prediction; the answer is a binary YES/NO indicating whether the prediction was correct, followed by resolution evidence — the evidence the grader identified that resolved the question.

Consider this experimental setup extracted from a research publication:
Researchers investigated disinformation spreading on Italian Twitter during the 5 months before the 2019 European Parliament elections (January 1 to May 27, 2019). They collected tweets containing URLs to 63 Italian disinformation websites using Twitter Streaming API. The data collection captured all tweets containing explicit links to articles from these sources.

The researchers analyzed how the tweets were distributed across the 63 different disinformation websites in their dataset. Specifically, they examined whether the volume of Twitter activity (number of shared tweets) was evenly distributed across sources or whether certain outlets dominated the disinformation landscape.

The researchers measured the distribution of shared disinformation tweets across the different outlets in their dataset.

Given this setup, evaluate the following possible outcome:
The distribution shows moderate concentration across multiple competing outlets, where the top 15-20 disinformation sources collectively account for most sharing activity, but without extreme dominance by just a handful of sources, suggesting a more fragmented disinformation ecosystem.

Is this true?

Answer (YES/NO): NO